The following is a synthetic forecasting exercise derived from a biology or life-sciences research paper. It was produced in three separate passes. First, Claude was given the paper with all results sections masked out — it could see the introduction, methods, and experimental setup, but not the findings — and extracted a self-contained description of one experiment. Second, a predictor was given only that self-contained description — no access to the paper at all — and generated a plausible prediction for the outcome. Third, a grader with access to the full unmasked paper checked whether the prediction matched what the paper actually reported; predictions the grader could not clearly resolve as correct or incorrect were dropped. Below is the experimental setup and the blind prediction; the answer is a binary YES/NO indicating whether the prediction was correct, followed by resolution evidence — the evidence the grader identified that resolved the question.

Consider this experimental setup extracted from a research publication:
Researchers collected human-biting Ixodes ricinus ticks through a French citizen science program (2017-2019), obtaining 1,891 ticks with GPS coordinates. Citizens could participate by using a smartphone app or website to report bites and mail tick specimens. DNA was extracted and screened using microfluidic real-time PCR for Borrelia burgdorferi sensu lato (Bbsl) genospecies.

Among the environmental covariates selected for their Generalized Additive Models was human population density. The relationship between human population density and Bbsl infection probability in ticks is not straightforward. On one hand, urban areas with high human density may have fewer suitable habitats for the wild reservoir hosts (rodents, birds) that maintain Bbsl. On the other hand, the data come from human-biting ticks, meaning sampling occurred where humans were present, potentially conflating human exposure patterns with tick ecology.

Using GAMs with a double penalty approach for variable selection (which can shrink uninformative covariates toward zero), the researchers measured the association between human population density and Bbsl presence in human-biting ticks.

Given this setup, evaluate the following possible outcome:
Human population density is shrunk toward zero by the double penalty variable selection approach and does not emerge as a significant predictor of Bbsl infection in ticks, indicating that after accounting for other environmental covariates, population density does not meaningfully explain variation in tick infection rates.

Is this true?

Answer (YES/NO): YES